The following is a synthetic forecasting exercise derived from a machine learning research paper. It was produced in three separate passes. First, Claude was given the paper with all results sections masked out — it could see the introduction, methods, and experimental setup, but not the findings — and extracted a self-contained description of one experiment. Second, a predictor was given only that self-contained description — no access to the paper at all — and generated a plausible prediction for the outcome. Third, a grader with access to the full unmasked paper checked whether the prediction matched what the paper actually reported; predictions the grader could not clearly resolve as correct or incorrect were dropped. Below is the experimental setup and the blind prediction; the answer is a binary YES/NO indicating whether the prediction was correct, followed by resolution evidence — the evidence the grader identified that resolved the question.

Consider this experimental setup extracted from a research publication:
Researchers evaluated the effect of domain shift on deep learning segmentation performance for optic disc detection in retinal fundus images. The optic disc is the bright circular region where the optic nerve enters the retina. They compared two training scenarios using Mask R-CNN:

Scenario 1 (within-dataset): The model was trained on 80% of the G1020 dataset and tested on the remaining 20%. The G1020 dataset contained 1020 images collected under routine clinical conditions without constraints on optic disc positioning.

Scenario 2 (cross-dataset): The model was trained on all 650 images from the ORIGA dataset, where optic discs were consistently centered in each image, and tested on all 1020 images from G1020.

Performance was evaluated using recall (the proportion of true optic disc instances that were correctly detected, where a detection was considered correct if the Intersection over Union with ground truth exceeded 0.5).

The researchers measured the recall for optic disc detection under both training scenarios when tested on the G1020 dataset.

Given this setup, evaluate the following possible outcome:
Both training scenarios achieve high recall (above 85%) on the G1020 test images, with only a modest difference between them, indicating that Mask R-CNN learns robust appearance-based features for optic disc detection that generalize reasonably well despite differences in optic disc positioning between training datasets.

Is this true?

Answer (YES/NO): YES